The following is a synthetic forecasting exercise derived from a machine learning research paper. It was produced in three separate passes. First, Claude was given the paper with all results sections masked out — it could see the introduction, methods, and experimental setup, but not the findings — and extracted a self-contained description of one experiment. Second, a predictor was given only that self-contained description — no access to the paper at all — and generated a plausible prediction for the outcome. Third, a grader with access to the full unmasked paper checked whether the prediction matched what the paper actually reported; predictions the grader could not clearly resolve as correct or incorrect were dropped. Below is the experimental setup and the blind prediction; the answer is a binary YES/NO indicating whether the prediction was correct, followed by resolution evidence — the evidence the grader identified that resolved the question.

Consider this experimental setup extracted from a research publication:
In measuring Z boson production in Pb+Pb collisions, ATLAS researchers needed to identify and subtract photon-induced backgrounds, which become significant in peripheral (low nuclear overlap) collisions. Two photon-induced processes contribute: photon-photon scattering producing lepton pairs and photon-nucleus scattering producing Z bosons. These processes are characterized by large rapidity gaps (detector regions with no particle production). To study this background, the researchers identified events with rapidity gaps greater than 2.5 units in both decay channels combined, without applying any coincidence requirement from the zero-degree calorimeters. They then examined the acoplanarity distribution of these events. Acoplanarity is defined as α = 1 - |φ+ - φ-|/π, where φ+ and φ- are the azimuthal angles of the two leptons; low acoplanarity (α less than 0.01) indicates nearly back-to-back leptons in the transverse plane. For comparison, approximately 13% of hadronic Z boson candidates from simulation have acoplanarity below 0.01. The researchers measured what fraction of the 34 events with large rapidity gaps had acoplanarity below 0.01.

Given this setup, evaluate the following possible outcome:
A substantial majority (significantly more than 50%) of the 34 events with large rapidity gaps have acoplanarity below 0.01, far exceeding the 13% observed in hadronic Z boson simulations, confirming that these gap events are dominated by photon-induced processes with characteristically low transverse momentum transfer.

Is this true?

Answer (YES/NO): YES